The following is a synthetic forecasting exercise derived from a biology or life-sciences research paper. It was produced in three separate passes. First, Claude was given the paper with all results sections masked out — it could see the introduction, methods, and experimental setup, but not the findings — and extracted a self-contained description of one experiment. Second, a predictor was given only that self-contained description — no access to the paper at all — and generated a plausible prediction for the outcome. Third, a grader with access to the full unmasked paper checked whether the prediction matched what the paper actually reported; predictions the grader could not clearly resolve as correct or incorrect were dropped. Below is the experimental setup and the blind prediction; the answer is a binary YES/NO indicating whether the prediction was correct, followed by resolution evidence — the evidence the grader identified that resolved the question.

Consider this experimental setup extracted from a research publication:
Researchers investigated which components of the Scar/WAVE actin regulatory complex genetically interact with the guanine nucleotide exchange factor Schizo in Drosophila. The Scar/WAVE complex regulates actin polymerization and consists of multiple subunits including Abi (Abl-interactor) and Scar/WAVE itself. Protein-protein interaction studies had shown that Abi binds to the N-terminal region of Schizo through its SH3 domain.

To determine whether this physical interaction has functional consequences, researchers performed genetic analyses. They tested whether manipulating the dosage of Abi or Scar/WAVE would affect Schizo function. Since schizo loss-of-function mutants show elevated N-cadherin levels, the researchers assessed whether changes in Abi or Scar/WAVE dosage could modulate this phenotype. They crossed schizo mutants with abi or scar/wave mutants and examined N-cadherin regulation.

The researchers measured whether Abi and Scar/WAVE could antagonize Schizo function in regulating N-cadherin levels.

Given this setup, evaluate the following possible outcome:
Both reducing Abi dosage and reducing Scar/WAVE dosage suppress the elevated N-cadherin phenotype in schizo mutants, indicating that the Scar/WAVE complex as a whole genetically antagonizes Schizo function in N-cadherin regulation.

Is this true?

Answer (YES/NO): NO